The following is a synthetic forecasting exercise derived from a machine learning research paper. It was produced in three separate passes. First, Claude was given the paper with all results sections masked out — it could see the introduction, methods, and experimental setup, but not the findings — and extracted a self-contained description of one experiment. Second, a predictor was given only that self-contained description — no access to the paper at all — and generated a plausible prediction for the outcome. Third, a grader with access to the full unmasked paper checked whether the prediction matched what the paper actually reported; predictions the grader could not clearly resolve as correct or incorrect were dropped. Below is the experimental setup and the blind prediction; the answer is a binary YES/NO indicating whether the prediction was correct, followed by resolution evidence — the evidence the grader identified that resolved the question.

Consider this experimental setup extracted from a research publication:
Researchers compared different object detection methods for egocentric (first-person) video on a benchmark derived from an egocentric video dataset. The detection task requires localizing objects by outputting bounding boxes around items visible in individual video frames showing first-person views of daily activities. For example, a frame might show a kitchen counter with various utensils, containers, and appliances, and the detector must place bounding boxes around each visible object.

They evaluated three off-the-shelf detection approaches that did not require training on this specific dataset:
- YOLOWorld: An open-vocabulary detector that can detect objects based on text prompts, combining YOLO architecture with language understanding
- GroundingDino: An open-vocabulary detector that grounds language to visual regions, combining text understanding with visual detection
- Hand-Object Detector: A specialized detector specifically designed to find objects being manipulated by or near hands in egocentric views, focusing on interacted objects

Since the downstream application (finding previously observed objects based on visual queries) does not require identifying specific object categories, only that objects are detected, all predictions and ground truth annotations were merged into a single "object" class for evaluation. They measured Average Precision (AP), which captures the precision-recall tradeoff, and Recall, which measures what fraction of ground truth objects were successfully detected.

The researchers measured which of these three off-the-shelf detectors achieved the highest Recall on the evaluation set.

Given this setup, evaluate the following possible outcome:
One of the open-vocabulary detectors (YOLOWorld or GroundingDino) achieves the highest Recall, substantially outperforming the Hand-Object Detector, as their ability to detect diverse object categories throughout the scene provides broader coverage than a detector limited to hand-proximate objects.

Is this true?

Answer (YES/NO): YES